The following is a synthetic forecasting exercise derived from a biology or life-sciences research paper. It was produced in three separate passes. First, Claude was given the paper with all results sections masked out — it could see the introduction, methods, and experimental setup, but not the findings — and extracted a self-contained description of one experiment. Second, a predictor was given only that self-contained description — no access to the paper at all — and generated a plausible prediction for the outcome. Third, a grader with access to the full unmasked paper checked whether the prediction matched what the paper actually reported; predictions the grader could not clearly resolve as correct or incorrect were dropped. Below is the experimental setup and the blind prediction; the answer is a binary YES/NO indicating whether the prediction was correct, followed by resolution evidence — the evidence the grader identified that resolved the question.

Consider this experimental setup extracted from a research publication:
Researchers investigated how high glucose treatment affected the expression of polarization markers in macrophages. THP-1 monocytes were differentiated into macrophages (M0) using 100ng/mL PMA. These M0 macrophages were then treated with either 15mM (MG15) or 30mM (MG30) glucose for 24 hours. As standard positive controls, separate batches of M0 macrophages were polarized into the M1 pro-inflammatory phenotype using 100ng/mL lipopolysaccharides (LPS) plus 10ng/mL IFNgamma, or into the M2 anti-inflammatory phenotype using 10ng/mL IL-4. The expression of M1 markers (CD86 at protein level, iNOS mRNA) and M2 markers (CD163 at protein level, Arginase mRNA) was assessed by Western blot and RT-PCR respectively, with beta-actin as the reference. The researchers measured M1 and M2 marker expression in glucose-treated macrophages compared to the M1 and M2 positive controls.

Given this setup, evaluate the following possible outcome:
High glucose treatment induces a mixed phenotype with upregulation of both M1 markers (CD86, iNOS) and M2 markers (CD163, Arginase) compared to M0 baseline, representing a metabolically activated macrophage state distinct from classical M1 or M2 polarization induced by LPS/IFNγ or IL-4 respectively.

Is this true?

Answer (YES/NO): NO